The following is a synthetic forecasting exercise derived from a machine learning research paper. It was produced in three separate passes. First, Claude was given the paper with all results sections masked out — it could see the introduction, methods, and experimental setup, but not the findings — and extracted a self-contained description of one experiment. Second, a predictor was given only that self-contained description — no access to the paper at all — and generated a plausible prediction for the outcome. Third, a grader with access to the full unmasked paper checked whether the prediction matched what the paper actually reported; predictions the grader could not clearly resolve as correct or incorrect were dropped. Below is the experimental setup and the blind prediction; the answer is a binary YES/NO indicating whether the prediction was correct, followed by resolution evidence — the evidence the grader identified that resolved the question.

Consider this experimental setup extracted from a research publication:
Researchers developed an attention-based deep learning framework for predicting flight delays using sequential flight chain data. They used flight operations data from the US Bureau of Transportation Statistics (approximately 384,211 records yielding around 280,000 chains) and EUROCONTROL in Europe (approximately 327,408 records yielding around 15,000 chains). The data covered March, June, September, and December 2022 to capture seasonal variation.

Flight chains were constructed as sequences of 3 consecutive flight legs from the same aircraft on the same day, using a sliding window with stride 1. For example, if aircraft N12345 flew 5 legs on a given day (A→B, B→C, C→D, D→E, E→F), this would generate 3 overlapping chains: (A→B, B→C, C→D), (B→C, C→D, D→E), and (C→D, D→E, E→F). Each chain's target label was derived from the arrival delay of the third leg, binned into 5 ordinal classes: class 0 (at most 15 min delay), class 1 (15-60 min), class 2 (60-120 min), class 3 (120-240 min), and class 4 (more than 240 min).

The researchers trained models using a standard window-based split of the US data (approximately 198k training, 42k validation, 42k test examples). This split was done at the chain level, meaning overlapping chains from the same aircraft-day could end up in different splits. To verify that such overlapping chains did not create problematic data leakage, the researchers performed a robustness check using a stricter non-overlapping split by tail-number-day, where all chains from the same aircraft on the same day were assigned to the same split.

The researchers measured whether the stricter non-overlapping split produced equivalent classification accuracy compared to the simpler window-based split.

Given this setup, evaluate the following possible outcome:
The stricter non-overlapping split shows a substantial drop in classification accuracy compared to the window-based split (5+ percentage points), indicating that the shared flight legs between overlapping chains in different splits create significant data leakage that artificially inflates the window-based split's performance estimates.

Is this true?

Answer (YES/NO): NO